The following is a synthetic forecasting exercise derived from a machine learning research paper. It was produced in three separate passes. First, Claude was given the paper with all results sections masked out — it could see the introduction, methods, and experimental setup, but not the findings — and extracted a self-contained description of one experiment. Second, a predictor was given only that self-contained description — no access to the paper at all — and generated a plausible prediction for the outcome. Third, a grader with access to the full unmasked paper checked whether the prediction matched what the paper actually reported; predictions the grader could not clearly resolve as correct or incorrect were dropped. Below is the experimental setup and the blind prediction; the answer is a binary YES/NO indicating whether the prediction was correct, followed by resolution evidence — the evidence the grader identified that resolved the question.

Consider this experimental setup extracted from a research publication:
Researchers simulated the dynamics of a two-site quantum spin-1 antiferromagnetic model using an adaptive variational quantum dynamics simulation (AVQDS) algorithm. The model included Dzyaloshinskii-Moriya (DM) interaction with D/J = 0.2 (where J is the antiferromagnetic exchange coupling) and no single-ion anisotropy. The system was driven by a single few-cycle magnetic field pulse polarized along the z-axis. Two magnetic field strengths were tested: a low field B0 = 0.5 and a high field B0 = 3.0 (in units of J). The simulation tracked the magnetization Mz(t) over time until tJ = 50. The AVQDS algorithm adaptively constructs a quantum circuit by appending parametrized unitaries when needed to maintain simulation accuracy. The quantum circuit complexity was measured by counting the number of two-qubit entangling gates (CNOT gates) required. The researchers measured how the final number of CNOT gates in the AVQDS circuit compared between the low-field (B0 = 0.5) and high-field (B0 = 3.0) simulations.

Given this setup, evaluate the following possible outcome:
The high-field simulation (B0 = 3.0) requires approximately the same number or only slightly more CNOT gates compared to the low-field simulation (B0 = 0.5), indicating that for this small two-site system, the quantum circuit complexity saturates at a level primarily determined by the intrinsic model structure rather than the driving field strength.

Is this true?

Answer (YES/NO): NO